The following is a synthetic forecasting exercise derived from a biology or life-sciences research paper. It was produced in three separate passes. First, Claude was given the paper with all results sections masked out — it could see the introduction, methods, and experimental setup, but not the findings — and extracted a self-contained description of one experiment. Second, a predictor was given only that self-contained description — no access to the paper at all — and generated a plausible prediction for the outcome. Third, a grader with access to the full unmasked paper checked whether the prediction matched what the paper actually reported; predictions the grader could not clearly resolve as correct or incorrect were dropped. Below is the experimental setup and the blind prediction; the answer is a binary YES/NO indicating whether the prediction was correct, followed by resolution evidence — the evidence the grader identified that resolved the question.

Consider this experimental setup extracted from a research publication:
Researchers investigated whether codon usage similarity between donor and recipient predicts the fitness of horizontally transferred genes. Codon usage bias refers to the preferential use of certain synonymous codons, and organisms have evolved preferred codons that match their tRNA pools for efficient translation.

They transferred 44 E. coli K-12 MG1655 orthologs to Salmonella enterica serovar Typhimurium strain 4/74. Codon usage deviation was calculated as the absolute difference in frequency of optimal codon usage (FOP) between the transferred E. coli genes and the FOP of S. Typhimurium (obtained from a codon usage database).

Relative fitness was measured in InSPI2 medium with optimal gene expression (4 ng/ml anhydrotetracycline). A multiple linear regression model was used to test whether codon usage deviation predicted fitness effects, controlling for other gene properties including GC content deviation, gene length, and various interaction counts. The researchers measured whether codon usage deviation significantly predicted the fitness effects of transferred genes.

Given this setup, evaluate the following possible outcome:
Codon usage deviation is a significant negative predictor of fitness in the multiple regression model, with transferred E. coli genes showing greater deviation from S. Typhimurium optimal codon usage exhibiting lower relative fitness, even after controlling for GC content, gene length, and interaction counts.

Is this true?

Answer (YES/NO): NO